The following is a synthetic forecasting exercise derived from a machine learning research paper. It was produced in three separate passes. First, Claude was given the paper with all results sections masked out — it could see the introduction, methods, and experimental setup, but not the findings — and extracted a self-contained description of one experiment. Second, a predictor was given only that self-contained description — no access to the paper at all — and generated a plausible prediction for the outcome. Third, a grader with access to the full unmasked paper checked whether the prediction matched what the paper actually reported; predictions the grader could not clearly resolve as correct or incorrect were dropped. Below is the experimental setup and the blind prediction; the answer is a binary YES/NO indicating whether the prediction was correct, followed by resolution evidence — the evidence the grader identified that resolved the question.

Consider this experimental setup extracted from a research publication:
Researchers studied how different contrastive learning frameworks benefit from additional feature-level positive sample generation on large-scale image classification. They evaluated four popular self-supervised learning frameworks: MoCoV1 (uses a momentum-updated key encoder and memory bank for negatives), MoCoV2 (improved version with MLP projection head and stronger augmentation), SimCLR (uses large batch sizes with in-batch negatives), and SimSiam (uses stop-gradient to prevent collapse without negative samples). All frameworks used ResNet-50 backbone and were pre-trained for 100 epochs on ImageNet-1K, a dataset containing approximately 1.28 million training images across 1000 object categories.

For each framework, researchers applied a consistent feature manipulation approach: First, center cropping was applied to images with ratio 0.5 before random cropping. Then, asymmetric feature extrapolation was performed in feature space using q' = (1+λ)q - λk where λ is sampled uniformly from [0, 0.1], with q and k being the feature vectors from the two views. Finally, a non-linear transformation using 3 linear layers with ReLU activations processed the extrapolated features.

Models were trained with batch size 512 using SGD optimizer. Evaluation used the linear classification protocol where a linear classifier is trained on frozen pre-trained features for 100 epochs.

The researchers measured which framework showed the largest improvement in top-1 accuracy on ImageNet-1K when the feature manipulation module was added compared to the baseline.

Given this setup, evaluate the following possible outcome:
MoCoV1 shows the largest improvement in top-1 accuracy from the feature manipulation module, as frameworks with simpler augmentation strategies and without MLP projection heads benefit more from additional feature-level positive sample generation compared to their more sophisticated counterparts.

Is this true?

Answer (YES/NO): YES